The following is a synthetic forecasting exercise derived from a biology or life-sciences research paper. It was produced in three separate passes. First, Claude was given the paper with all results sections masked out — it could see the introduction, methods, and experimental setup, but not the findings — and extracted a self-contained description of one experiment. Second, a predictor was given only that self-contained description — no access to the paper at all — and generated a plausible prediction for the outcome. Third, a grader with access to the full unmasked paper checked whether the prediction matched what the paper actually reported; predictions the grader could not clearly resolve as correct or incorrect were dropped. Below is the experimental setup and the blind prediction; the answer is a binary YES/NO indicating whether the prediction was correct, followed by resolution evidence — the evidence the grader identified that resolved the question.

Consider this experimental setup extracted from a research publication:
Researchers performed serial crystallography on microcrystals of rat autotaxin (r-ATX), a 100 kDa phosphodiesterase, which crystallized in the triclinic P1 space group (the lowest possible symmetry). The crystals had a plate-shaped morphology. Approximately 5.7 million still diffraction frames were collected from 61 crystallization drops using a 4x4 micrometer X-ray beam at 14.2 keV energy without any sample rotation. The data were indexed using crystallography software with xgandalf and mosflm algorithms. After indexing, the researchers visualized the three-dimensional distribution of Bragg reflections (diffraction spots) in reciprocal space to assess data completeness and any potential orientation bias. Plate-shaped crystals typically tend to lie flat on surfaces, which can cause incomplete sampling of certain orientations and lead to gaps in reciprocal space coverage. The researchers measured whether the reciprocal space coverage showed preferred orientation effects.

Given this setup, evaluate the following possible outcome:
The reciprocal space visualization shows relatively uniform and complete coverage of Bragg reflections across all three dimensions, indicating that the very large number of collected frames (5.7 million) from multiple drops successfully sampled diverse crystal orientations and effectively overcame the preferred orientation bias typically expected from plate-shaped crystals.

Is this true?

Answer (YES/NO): YES